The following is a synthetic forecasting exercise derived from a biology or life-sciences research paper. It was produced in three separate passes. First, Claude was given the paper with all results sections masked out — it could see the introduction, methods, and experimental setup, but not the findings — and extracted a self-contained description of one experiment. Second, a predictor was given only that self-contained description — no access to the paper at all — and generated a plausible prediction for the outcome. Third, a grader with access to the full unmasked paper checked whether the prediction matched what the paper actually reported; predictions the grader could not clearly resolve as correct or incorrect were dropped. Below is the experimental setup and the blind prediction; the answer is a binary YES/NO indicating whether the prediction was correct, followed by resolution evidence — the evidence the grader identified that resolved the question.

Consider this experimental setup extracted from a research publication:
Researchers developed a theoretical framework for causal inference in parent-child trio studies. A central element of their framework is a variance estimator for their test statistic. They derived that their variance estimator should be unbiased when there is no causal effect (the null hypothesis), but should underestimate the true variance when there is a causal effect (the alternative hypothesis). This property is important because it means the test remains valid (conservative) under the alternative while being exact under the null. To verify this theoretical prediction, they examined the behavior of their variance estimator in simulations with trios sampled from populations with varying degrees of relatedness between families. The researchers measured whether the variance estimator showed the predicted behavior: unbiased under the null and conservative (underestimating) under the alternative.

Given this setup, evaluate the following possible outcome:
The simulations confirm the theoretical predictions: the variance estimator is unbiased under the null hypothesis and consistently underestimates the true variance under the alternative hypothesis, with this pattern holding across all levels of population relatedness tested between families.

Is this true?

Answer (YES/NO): NO